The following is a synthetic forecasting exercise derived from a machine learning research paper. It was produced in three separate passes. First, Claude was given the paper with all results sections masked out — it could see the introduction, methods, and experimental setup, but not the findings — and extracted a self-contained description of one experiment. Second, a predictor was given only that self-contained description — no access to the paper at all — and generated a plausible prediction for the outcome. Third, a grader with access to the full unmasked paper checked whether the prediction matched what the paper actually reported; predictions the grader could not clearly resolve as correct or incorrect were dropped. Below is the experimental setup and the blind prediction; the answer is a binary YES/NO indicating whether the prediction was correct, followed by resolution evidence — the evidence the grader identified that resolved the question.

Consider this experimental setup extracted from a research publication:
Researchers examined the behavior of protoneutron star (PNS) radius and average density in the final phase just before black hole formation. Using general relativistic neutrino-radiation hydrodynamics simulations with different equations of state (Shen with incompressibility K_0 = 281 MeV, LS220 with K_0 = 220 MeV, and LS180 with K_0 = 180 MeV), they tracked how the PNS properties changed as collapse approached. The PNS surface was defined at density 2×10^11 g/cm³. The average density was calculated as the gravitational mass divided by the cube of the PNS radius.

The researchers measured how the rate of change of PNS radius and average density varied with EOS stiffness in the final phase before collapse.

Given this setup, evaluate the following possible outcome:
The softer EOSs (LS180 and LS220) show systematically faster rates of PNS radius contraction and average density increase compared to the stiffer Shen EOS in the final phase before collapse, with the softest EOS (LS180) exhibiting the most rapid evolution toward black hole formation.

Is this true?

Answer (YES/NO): YES